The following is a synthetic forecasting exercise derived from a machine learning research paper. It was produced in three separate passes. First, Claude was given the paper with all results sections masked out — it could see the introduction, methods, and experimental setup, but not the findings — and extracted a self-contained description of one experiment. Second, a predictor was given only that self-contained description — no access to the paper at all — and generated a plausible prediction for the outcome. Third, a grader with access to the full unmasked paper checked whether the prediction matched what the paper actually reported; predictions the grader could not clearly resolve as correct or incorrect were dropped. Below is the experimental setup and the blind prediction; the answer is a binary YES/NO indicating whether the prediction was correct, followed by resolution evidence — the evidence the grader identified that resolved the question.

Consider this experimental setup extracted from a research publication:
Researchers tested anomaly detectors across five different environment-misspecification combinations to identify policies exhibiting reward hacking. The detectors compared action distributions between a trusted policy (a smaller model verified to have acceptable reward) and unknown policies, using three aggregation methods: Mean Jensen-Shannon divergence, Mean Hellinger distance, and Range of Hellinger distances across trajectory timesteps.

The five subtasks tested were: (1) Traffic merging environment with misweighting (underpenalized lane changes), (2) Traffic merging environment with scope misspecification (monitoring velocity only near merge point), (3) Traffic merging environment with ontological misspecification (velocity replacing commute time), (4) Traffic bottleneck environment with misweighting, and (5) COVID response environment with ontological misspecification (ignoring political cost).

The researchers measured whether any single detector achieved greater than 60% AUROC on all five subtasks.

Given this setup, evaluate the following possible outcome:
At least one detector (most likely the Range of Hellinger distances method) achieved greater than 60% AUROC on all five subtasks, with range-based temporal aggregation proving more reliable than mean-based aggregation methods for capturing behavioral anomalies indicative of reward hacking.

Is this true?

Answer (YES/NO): NO